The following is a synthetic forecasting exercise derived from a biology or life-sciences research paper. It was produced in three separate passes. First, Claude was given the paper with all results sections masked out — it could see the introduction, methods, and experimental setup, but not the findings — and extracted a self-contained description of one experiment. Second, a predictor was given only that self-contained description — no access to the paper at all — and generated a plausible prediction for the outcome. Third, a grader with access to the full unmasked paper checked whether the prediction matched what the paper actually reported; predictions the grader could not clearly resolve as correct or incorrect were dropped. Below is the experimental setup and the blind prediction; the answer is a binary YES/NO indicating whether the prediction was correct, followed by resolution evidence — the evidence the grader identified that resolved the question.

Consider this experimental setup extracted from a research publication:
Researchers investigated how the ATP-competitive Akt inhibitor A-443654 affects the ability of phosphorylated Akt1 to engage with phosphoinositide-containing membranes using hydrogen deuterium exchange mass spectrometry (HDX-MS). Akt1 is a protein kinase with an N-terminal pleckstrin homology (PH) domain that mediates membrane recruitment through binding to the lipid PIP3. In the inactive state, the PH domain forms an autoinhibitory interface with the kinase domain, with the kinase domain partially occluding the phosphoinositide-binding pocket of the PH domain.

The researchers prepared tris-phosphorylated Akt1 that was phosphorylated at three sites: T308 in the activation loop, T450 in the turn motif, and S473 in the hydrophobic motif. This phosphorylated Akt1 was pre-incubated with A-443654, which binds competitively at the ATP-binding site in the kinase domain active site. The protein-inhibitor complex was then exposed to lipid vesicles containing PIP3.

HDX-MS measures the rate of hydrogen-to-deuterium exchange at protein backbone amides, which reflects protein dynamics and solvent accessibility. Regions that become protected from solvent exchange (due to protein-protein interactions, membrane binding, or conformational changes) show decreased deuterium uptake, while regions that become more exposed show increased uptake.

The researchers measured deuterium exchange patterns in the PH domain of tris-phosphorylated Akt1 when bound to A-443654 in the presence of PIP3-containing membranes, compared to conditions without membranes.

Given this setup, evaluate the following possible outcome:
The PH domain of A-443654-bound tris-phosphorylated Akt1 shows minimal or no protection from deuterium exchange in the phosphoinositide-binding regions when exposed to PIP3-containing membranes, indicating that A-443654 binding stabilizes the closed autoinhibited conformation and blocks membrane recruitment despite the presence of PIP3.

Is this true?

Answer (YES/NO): NO